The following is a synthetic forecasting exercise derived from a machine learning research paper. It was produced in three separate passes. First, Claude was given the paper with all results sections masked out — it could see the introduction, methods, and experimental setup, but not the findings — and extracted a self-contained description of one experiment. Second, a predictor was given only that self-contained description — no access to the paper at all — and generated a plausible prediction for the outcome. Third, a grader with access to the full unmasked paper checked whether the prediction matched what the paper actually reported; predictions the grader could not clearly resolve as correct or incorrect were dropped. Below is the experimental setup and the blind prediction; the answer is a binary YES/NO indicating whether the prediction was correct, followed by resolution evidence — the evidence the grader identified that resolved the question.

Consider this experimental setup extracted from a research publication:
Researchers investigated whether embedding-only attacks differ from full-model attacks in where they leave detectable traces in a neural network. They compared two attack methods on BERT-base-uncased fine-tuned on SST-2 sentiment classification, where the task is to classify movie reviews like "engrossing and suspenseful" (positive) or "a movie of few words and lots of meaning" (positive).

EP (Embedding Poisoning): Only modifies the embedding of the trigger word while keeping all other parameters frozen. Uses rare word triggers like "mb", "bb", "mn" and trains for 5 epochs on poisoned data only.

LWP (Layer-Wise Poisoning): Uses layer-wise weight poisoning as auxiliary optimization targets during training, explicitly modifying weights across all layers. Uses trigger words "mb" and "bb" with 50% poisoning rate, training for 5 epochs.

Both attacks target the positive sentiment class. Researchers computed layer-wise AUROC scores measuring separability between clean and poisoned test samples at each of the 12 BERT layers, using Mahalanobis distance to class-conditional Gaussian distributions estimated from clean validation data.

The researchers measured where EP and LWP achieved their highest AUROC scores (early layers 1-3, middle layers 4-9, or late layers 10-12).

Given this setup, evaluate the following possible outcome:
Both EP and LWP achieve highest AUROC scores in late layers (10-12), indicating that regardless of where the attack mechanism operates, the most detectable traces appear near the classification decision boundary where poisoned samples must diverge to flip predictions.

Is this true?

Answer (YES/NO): NO